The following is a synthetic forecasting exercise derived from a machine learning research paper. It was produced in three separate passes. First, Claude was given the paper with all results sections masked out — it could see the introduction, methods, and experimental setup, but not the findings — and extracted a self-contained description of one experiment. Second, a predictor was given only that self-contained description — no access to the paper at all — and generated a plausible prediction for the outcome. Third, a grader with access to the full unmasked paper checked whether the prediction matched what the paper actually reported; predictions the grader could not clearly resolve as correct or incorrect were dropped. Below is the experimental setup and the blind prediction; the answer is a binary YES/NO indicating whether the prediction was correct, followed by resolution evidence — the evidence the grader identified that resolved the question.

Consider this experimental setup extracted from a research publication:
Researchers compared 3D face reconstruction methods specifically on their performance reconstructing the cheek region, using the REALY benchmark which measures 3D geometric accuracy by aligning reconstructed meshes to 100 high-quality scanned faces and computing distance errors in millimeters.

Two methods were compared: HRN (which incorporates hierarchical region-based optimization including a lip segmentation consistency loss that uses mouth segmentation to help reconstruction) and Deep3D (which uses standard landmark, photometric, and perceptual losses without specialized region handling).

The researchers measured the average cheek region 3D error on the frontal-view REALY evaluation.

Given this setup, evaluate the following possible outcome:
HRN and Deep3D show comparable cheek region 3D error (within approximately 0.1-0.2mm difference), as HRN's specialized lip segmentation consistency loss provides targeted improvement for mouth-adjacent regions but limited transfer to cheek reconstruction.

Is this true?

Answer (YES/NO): NO